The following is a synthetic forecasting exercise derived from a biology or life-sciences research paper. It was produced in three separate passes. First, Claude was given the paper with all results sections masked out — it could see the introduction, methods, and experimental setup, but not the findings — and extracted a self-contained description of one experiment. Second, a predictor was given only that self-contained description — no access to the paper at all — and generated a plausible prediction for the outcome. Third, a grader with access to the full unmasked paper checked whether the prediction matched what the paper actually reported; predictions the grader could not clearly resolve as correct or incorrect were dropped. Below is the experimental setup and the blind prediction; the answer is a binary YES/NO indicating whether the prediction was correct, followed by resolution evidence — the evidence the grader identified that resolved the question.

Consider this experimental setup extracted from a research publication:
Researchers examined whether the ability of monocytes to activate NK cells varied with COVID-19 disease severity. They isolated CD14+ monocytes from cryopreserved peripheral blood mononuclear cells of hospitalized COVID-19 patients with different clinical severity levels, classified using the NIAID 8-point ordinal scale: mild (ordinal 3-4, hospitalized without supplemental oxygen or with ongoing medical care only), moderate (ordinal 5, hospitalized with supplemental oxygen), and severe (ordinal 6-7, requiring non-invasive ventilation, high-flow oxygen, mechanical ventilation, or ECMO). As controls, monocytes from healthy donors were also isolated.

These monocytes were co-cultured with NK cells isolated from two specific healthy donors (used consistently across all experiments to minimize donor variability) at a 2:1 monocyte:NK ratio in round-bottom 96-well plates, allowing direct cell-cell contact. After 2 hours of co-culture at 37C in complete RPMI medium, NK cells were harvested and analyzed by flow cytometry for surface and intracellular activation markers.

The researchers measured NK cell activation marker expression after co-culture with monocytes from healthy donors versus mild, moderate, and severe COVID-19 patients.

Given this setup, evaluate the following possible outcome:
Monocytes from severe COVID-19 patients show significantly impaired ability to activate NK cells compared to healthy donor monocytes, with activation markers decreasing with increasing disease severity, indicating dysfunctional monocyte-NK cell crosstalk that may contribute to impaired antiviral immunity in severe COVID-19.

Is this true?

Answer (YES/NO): NO